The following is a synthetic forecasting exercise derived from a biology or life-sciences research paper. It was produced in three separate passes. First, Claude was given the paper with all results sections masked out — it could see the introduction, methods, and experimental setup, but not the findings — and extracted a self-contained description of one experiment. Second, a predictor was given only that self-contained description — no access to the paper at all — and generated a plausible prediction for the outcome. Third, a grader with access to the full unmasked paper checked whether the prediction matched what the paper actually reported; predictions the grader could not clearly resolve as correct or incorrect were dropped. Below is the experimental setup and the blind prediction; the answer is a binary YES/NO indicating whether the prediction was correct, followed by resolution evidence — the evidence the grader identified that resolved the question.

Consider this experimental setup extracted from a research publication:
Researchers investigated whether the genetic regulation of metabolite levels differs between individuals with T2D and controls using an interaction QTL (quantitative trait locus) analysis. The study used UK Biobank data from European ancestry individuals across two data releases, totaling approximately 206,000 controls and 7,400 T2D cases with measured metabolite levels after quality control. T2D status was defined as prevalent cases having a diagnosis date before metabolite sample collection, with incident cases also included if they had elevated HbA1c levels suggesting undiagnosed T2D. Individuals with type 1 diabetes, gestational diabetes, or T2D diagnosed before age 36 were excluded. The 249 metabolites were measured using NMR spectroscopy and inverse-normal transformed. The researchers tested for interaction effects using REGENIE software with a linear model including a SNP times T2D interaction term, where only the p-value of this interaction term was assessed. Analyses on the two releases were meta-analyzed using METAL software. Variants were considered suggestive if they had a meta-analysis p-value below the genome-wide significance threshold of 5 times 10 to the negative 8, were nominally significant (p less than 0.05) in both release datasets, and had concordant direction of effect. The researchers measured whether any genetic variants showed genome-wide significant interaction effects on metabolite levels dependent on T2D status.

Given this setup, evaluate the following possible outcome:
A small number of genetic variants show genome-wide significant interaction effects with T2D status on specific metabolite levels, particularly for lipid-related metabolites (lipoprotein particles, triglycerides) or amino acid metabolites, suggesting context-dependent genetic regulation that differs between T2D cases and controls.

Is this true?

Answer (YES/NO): YES